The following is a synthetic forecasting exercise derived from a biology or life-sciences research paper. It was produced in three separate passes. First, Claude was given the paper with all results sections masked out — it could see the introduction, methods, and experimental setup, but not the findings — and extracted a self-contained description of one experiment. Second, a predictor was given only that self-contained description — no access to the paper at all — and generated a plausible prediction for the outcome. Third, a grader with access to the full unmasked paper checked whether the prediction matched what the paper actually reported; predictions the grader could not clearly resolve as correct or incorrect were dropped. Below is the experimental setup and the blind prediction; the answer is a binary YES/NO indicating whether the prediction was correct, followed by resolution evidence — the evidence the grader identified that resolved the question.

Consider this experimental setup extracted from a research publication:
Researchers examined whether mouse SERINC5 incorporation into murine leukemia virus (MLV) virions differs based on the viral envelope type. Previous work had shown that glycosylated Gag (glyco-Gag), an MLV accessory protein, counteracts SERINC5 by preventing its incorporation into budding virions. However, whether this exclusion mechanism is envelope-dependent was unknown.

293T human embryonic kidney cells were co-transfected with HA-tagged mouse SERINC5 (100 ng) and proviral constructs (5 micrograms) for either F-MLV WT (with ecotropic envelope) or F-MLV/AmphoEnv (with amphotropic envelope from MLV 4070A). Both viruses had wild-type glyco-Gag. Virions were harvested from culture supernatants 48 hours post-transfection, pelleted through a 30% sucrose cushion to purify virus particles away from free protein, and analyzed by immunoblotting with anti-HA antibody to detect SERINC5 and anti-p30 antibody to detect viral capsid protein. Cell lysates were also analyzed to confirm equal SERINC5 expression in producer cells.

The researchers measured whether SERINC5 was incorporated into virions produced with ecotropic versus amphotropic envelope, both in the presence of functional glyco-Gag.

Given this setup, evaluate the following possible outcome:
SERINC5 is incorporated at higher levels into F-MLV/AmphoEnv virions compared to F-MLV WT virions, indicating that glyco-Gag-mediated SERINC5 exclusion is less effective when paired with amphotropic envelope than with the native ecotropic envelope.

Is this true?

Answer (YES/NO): NO